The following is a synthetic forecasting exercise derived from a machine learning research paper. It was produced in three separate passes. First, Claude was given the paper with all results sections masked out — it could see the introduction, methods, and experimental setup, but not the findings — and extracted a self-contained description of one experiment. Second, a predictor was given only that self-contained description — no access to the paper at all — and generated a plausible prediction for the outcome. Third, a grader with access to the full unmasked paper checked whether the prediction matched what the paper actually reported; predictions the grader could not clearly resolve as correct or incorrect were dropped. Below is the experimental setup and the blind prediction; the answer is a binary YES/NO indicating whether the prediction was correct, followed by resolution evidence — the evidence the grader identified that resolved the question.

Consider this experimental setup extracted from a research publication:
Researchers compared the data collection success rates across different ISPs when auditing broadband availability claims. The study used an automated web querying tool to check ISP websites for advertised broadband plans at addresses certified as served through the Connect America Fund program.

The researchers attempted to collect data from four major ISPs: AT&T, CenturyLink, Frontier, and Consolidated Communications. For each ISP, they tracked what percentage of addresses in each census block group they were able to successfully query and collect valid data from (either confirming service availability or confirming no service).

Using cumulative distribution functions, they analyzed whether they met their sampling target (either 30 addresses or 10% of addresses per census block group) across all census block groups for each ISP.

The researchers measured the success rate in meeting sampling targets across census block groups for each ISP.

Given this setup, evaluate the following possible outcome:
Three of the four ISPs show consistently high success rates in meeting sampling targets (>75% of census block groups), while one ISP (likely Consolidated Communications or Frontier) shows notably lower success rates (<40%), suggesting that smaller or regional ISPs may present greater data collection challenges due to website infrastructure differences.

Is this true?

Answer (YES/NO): NO